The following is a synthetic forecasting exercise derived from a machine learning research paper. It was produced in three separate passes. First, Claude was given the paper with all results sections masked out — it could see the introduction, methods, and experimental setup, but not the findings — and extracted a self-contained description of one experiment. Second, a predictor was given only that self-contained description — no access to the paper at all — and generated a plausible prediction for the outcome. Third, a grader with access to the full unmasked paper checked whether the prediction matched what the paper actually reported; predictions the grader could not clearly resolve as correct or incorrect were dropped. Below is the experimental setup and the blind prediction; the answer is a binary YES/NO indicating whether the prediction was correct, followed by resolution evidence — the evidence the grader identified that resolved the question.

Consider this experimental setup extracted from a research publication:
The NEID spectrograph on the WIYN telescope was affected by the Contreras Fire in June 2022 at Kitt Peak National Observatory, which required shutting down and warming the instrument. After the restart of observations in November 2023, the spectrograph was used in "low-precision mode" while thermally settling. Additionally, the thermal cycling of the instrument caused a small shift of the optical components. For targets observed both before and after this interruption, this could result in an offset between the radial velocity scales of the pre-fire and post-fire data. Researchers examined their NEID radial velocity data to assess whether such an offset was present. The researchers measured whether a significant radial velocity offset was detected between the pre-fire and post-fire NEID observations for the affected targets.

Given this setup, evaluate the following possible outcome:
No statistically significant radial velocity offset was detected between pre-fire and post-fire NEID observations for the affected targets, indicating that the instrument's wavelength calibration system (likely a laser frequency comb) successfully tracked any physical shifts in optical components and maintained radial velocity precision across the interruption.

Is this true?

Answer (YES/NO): NO